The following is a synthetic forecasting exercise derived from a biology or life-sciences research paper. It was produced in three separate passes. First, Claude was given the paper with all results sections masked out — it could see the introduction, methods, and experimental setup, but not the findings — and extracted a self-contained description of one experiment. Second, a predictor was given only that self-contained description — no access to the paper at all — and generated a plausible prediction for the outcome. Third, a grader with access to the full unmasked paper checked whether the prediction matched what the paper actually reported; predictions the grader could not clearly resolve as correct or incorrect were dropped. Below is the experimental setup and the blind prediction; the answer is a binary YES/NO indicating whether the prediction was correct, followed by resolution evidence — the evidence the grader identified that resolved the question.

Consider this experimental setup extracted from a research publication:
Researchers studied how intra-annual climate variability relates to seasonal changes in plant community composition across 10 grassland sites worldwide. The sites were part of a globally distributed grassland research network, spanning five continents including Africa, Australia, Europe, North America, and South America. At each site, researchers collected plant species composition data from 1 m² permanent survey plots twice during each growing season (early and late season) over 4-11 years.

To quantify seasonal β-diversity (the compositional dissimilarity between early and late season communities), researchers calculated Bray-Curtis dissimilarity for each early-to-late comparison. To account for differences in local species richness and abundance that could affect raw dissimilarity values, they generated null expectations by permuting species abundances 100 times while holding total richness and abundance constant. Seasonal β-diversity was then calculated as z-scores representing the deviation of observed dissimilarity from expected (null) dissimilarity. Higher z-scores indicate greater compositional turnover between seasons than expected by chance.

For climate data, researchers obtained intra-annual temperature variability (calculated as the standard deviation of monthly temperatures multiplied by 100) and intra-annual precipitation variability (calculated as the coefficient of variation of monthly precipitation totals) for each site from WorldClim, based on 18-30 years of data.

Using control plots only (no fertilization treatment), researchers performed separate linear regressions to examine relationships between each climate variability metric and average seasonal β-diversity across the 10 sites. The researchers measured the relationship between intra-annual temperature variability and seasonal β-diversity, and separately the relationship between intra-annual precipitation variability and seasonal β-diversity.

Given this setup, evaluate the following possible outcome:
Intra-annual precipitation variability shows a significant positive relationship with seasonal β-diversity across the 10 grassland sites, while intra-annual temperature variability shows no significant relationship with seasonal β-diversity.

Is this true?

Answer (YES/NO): NO